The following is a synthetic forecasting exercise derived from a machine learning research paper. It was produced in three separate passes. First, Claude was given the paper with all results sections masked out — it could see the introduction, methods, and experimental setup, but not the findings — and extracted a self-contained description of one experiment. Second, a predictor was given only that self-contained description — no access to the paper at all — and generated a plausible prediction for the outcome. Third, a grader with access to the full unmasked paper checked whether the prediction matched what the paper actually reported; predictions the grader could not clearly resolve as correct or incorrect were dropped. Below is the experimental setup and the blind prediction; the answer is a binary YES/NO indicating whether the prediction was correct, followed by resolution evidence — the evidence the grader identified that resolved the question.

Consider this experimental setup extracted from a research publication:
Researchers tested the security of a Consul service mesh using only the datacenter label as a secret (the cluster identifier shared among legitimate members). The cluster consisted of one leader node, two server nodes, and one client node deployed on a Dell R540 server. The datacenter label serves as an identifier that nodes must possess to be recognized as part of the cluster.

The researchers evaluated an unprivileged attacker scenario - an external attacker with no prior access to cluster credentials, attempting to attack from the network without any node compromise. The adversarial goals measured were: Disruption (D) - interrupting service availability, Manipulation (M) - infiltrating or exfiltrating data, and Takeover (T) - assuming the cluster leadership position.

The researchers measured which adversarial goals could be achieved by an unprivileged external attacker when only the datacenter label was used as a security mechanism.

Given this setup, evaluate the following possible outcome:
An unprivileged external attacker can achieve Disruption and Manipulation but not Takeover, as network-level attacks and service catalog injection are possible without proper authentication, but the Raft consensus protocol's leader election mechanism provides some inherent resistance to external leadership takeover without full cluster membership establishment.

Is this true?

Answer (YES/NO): NO